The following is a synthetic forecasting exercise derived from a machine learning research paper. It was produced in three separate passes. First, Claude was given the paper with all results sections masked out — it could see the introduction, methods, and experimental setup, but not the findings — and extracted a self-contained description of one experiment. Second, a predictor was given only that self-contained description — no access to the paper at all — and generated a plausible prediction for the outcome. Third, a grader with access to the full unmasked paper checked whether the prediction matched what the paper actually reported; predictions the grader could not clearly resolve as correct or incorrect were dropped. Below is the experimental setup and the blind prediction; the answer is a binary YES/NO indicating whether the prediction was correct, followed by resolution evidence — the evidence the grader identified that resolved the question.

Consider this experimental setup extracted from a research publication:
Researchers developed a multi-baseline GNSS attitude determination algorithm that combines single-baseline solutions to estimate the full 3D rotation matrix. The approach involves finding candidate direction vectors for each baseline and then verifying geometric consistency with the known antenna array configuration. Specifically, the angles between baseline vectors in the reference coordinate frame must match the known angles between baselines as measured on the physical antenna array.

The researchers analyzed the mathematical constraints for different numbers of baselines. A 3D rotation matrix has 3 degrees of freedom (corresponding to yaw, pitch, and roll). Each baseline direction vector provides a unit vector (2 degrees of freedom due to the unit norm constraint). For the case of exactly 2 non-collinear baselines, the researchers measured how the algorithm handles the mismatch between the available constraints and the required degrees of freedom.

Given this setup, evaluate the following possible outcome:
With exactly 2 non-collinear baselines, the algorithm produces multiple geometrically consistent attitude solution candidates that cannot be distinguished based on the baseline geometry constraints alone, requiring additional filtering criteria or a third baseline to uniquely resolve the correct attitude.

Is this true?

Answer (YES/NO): NO